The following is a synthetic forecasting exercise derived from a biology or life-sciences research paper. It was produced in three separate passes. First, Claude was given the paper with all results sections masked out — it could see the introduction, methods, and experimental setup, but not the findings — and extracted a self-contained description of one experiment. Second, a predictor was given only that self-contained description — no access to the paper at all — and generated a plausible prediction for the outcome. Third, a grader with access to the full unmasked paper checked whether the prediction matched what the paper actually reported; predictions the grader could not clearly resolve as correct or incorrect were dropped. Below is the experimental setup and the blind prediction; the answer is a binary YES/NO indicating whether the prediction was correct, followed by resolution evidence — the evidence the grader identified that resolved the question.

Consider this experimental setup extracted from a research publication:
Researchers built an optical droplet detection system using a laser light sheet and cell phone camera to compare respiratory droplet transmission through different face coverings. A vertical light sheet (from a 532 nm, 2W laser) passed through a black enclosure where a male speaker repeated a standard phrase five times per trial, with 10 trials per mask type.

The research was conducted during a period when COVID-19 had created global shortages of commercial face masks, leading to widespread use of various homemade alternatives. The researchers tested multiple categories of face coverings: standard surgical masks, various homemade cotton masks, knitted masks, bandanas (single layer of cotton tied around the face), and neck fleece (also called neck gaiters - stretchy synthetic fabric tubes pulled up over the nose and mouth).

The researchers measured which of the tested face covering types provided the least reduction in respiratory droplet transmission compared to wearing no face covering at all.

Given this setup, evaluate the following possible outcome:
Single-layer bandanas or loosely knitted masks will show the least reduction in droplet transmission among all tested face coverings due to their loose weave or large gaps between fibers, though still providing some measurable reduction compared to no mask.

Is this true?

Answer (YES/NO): NO